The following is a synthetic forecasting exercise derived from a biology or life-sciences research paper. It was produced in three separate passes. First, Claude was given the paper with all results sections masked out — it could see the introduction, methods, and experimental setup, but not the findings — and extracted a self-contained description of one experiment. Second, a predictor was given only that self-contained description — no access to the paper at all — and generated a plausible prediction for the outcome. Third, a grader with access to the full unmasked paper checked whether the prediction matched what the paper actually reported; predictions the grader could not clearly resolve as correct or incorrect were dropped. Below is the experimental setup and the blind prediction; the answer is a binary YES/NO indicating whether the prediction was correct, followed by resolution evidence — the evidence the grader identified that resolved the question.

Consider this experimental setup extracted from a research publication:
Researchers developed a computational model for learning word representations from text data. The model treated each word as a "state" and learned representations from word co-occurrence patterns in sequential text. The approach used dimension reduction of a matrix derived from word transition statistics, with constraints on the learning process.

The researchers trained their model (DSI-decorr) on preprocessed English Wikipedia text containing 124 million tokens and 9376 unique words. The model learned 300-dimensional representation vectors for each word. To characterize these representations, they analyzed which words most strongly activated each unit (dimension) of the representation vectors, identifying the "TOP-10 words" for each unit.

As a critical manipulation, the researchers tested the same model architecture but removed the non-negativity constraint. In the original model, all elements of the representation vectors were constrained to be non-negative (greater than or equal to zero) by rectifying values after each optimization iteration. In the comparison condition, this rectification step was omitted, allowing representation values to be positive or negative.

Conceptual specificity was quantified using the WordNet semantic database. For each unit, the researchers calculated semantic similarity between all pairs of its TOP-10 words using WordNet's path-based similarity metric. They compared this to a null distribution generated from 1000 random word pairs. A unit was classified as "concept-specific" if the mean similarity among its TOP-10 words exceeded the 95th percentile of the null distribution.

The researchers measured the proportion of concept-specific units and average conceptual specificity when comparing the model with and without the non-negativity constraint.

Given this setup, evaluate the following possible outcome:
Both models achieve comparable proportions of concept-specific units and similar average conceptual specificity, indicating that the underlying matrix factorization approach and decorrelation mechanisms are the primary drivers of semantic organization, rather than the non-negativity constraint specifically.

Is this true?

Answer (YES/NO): NO